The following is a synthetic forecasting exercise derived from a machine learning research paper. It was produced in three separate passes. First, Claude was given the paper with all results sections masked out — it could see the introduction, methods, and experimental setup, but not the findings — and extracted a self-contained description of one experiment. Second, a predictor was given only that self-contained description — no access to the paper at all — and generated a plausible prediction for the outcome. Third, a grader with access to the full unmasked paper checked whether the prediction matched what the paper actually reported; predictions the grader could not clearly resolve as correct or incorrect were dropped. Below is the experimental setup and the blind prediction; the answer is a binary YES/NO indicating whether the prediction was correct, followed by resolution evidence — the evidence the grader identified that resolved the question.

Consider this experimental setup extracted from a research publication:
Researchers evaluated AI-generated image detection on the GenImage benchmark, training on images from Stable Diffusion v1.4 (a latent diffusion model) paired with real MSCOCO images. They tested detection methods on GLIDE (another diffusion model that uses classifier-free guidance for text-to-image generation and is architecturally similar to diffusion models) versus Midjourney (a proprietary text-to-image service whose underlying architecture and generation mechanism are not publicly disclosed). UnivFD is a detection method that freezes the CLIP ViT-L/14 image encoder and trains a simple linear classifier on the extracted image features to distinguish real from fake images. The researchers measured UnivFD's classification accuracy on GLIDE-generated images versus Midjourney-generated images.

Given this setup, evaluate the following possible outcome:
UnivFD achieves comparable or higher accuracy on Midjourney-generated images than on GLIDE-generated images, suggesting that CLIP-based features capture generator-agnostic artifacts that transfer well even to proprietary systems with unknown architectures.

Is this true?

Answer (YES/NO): YES